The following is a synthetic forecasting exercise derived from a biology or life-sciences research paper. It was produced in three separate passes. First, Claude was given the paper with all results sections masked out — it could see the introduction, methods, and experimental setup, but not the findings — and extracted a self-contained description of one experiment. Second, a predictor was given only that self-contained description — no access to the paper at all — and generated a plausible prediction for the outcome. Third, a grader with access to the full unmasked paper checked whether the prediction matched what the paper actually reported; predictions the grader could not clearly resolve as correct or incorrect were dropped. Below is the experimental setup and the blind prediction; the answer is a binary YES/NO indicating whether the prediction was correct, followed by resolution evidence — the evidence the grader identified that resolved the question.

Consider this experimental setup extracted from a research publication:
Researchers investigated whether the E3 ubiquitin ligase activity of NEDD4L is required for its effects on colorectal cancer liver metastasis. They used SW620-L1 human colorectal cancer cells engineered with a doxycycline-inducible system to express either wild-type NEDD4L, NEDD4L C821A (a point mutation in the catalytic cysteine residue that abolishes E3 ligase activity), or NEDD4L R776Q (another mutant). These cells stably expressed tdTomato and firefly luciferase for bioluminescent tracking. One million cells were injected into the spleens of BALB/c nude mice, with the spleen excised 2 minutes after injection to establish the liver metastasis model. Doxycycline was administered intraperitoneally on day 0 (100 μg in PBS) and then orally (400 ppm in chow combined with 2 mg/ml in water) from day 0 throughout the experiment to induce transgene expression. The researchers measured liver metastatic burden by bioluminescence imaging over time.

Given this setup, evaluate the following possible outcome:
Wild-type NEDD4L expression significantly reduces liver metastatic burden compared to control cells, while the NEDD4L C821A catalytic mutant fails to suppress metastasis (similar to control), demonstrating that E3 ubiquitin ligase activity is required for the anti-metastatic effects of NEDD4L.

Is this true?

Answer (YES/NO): YES